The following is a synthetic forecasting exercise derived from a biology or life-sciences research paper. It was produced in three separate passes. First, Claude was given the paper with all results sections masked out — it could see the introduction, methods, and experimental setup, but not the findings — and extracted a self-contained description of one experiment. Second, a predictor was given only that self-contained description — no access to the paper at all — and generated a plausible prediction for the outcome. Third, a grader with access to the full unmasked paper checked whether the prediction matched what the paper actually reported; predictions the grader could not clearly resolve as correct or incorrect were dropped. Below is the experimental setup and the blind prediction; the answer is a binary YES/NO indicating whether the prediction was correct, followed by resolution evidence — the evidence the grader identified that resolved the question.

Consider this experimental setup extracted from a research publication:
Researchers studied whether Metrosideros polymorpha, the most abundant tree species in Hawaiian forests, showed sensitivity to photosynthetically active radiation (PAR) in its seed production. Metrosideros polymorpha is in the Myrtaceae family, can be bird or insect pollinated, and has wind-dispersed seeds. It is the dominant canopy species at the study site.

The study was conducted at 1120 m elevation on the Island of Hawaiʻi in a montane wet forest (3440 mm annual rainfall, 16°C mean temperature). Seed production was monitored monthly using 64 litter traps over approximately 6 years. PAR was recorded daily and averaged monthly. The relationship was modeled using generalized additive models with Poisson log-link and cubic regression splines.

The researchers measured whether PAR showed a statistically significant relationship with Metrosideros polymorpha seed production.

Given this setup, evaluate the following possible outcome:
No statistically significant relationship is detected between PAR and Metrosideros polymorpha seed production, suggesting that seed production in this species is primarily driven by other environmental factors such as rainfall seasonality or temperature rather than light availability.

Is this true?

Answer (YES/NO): NO